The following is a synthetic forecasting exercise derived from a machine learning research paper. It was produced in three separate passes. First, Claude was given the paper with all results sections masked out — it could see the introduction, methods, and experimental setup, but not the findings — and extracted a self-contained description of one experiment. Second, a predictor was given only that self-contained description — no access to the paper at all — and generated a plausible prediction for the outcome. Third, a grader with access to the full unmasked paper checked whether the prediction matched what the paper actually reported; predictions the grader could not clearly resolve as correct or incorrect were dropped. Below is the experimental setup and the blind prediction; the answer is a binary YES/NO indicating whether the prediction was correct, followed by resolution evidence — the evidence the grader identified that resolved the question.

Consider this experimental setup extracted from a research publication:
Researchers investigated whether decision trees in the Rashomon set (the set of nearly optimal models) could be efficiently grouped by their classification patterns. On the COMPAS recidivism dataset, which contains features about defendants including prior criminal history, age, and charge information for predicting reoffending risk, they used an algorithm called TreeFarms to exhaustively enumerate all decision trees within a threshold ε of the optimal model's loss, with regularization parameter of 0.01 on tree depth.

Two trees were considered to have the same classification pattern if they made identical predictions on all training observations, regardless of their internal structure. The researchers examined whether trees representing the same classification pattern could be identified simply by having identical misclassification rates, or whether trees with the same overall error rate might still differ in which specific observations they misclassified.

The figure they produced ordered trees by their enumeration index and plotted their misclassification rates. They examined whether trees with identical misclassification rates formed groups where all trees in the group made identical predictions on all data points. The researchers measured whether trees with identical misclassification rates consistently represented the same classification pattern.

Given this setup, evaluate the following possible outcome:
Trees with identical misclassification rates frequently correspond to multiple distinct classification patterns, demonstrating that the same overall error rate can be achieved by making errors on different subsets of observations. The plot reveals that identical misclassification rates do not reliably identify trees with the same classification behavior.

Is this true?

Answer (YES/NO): NO